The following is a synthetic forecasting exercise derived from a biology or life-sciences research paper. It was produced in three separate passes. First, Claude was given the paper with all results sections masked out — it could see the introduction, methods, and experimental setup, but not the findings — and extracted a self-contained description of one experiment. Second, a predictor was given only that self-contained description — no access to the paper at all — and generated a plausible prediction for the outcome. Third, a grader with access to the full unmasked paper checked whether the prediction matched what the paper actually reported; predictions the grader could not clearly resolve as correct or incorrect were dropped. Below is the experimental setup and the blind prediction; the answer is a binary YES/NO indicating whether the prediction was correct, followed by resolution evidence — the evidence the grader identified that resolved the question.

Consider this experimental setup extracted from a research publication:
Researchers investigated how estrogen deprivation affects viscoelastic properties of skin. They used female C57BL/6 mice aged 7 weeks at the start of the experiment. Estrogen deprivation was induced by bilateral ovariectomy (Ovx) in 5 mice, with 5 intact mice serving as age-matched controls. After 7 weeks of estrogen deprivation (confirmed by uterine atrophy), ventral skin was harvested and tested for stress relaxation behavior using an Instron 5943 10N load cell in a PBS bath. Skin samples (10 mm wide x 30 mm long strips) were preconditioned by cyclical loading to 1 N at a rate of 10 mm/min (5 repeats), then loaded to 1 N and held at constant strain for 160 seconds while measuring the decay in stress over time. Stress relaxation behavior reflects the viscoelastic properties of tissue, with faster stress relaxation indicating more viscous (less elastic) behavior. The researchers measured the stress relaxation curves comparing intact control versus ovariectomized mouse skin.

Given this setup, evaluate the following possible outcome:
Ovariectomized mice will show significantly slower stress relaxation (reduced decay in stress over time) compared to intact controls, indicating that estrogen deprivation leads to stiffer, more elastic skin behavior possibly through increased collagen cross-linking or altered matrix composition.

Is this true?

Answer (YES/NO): NO